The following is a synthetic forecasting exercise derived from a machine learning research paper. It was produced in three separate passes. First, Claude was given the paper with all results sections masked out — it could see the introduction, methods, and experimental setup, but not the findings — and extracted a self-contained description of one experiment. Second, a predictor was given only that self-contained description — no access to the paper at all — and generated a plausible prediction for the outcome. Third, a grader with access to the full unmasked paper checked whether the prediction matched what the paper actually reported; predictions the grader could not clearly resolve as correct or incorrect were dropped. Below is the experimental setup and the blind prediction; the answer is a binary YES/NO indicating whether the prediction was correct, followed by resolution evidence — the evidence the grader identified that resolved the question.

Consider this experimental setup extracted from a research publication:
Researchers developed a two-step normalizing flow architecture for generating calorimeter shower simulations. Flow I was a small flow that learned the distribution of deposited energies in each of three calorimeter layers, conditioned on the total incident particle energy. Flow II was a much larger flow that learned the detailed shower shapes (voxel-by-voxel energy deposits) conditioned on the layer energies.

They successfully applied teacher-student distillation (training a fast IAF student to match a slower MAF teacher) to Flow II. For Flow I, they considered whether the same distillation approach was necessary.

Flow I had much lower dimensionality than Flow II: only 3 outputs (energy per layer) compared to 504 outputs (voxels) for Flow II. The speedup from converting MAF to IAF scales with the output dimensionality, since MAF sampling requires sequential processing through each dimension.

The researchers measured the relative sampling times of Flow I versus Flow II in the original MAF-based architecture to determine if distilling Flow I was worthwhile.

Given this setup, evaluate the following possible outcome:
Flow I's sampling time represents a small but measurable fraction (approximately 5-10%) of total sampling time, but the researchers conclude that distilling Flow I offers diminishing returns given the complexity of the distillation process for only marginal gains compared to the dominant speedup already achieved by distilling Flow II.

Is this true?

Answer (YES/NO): NO